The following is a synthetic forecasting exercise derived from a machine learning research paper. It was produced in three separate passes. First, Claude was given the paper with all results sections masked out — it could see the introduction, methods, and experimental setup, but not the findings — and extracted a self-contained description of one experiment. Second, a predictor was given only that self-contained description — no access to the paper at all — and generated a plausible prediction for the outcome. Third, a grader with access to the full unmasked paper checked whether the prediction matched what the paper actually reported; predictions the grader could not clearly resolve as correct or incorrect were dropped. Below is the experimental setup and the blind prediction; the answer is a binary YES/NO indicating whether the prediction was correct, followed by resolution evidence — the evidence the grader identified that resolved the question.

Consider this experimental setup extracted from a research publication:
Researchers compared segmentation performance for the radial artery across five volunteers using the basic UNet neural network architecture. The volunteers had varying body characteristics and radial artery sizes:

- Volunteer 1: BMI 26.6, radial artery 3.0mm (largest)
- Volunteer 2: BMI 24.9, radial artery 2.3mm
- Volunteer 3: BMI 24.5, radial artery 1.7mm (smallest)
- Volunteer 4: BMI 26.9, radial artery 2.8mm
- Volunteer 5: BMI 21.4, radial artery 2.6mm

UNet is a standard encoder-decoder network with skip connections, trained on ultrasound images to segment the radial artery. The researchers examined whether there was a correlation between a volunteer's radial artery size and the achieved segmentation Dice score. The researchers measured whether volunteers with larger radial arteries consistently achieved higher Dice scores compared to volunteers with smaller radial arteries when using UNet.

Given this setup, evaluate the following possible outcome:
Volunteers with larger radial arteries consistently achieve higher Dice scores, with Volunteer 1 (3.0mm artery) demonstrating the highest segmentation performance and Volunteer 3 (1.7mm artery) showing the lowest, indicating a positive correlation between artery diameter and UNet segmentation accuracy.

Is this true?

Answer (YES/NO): NO